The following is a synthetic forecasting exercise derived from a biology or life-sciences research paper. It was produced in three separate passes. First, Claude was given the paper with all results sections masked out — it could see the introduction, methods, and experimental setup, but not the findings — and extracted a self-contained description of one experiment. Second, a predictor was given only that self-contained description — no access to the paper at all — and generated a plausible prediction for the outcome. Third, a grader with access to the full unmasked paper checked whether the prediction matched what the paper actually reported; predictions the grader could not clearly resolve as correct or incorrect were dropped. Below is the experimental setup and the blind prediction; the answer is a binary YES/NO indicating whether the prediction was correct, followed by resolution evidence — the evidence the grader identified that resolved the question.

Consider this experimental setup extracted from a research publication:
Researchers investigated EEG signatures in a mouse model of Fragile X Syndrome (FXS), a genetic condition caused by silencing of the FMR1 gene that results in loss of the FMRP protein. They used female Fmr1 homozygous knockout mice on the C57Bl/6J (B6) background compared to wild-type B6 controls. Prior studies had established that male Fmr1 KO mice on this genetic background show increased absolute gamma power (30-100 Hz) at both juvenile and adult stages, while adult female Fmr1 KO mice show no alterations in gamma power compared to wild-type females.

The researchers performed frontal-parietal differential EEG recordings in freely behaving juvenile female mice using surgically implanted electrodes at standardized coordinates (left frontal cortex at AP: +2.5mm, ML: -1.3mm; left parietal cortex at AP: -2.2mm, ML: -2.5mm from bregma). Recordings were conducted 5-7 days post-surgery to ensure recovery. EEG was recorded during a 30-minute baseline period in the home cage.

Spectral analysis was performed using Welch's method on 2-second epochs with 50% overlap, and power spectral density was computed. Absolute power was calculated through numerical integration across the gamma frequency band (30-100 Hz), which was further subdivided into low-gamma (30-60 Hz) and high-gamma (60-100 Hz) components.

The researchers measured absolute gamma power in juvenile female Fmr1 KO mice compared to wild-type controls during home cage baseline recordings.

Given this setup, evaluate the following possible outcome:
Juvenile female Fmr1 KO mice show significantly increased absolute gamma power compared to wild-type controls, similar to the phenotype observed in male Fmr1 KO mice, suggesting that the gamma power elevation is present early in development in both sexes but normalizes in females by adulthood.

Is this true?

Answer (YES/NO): NO